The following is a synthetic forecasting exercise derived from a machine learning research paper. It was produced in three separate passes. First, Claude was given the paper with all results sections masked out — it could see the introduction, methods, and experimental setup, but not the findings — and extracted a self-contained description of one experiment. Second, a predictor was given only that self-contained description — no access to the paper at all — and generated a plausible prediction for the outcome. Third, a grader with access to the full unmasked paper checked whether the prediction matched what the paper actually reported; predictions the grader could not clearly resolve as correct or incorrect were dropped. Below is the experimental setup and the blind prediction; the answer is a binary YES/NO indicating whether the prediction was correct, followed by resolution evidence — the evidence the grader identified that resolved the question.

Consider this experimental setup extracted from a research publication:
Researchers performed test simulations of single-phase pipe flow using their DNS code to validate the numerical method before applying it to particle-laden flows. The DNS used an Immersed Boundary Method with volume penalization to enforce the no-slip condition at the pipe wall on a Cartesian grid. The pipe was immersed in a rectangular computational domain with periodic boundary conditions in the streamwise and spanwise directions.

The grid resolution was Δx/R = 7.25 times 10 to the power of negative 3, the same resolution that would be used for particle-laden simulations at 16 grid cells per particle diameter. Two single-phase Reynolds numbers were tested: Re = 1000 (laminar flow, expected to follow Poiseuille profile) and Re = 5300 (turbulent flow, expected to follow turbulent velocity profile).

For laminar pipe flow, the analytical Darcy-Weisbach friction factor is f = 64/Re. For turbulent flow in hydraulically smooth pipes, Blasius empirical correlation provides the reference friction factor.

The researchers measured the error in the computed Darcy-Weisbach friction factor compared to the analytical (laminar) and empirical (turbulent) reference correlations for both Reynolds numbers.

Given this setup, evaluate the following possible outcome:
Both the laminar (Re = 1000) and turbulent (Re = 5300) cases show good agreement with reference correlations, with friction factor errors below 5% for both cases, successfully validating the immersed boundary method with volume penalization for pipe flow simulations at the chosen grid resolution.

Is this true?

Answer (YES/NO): YES